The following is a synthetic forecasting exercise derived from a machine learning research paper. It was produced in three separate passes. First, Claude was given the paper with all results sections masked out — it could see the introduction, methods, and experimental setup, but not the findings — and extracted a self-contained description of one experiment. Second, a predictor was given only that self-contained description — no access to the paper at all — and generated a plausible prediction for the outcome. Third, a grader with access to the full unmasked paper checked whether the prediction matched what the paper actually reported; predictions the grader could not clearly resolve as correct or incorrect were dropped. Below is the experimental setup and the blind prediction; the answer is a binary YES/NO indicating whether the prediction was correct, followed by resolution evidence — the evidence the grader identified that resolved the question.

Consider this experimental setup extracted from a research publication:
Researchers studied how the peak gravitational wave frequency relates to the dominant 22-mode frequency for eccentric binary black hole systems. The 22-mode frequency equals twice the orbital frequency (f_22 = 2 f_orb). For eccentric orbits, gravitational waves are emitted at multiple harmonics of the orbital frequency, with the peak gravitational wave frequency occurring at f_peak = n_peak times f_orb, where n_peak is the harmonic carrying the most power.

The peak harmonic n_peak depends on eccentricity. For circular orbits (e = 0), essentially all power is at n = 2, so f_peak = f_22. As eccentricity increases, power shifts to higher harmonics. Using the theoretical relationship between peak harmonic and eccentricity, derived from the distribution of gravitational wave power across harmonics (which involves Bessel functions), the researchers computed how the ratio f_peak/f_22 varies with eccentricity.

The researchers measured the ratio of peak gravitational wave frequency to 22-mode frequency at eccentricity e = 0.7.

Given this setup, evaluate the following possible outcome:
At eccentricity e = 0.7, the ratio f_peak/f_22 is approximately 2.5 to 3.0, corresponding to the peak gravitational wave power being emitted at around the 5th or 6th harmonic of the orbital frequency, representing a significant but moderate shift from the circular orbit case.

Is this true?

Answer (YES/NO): NO